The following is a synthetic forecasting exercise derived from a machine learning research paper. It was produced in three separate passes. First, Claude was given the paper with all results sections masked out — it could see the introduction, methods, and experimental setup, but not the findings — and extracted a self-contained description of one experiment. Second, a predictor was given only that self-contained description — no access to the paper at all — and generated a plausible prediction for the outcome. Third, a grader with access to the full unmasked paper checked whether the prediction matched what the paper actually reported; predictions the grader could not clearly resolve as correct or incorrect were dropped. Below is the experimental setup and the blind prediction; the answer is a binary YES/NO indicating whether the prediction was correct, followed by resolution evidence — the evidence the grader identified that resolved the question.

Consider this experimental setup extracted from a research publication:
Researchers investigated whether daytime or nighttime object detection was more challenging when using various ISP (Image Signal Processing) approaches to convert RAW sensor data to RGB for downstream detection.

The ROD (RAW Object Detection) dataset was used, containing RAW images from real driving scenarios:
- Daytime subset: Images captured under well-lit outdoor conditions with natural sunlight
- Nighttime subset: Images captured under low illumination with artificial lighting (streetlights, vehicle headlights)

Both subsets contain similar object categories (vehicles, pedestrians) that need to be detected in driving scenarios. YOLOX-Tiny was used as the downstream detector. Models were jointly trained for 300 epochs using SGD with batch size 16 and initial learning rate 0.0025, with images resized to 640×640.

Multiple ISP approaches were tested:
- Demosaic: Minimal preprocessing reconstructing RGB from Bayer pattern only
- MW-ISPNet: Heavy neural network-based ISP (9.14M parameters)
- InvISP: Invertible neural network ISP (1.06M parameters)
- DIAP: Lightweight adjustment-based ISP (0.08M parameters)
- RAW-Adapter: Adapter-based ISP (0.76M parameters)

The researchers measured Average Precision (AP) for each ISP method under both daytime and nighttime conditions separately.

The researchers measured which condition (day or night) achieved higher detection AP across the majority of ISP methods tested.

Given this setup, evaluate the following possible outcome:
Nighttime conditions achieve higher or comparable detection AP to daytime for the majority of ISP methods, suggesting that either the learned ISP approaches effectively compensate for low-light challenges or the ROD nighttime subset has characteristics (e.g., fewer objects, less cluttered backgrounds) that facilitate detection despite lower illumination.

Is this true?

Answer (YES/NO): YES